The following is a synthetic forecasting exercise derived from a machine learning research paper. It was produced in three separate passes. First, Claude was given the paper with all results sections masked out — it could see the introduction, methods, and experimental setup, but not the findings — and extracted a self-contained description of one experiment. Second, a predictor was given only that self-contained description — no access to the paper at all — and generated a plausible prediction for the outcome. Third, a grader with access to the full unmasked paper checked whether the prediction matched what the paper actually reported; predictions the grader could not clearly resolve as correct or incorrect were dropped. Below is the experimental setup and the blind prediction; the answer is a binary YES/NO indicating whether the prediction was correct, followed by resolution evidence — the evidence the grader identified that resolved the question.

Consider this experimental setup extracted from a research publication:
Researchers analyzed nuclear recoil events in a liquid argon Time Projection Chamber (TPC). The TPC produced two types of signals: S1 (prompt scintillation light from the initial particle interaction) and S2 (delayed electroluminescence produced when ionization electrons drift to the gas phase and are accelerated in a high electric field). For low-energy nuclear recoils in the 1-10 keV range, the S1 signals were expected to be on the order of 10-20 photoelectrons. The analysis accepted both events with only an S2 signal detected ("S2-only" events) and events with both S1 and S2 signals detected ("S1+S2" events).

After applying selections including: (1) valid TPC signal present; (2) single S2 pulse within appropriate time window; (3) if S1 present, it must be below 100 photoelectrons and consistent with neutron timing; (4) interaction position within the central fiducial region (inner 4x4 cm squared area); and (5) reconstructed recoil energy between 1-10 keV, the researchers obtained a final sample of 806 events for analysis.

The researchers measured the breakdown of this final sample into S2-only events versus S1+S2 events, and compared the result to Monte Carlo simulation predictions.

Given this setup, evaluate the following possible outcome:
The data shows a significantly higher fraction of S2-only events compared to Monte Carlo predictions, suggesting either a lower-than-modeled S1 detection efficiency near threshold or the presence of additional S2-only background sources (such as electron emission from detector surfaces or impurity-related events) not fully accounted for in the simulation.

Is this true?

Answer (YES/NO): NO